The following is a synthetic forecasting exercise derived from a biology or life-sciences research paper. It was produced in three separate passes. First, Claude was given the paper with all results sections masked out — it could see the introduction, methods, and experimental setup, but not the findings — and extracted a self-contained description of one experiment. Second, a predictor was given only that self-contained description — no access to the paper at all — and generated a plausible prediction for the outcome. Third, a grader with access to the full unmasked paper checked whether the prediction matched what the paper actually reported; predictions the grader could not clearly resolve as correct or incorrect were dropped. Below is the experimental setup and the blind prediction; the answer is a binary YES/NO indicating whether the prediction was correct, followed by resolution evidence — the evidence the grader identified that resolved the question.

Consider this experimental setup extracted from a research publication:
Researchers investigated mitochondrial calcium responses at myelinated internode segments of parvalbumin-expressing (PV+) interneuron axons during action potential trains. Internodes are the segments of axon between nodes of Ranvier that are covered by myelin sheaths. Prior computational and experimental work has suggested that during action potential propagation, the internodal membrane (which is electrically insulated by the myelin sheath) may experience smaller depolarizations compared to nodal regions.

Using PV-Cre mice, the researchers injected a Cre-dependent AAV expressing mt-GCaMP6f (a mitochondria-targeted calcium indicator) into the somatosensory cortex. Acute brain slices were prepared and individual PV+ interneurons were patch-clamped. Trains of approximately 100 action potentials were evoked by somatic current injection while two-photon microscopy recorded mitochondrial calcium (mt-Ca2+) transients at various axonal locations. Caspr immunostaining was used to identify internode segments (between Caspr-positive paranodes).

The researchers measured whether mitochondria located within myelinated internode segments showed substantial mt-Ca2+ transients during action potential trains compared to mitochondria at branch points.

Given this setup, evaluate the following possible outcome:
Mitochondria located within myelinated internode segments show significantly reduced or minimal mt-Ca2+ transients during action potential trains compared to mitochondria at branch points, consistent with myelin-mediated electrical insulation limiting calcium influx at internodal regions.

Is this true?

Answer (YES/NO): YES